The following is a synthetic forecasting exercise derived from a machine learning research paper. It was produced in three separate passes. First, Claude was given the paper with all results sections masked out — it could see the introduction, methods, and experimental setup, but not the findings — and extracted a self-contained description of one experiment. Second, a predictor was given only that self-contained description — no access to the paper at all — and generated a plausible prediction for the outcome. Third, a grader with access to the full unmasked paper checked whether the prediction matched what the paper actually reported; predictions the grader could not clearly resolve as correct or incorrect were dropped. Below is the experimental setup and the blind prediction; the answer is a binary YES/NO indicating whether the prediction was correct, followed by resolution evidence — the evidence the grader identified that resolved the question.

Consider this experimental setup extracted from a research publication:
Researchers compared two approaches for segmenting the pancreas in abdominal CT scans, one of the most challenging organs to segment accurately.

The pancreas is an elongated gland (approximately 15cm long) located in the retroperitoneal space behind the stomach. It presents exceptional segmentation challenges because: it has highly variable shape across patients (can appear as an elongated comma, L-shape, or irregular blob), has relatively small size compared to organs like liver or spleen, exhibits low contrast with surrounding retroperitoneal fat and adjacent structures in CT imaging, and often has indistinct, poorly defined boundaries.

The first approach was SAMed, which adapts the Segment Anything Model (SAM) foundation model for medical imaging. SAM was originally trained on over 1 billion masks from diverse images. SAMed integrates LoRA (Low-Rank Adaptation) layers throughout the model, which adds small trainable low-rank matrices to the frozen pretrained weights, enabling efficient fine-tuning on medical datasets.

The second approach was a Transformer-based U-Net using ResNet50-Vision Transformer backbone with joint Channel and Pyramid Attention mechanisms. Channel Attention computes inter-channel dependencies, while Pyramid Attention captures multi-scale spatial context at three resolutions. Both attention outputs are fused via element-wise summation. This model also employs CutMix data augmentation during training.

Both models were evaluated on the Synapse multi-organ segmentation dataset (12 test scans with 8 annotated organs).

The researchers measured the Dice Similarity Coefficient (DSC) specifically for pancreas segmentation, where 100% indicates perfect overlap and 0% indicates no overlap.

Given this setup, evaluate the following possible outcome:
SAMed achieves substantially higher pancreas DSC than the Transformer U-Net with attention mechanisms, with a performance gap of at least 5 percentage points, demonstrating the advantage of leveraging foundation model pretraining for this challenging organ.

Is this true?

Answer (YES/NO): NO